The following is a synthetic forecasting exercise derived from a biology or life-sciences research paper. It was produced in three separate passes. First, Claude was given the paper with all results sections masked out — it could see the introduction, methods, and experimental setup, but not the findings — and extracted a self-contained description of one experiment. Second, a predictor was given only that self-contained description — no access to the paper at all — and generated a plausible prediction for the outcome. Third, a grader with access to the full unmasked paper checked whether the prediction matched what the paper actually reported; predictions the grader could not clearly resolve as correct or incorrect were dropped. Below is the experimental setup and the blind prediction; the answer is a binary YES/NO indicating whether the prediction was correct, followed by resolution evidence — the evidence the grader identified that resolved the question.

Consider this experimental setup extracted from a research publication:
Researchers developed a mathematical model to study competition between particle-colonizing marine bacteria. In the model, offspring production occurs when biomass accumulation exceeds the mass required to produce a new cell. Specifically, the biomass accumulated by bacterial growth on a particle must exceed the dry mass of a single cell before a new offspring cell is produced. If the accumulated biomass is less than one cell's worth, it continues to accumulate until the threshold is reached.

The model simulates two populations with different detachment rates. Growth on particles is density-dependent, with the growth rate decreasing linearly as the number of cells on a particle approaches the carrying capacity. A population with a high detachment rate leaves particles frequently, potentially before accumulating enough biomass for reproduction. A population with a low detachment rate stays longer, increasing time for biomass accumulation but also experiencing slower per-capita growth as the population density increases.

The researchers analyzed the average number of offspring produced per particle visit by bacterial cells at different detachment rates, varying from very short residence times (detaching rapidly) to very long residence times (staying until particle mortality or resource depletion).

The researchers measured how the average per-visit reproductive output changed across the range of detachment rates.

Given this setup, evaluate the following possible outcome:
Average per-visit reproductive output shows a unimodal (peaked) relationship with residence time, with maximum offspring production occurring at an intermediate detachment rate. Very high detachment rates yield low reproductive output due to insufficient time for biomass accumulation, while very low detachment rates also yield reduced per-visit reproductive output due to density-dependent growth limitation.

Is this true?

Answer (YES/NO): NO